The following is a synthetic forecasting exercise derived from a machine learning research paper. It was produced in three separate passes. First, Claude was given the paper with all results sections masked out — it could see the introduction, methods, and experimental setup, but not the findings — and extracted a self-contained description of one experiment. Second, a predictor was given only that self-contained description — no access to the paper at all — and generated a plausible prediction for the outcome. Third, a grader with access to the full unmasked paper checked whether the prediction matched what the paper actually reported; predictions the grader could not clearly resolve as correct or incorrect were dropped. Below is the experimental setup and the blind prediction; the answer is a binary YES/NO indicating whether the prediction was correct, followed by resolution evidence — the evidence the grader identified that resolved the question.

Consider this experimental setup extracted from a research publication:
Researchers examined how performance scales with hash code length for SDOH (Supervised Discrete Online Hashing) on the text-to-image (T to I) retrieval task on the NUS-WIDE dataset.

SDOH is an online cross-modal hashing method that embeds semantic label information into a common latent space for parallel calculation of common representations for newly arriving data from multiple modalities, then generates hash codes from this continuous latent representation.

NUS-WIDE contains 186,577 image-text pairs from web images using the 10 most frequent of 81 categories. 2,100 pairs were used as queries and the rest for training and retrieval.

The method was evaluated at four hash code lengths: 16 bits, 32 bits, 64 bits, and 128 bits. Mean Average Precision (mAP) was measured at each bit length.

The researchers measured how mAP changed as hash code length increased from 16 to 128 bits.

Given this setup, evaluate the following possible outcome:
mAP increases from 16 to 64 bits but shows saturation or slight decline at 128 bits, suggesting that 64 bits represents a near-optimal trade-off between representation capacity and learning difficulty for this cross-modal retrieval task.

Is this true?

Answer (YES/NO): NO